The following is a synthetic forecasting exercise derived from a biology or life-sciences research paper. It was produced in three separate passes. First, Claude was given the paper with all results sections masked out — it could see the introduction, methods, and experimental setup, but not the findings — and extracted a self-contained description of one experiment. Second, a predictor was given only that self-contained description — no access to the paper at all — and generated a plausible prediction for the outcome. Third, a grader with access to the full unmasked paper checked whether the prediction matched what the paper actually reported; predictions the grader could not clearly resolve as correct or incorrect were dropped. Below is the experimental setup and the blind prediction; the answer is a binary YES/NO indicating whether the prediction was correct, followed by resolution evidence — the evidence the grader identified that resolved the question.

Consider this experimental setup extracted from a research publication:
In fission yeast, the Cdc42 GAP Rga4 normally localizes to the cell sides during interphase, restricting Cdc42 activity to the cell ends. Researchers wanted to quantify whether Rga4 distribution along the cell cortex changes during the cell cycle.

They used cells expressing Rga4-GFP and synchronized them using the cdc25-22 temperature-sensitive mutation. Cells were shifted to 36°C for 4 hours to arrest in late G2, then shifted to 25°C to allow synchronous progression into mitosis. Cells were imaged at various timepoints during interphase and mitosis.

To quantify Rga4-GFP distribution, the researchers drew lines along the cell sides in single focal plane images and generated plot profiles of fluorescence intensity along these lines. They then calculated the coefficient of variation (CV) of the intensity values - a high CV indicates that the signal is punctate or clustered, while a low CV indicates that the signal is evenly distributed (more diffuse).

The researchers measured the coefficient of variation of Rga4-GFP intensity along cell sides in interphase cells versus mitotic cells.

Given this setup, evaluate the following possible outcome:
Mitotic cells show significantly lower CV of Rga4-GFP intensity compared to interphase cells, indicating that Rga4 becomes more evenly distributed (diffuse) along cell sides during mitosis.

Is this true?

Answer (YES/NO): YES